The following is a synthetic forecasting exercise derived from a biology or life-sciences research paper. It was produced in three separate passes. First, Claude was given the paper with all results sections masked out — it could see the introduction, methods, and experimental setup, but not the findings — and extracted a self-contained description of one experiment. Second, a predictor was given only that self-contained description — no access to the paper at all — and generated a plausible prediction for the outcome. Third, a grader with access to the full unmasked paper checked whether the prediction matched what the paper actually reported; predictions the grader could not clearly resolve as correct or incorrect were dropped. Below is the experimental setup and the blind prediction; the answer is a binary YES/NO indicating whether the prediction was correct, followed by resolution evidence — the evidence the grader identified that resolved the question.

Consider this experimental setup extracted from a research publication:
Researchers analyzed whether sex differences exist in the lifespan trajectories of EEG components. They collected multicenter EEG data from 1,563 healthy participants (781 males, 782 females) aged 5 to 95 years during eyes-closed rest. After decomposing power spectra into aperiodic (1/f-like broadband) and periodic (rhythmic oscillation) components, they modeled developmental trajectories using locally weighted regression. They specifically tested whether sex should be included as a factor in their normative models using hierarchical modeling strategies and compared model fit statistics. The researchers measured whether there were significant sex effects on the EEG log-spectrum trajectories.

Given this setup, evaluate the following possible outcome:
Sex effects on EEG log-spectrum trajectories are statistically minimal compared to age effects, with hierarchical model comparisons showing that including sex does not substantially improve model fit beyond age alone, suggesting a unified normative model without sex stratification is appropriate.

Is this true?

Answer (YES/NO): YES